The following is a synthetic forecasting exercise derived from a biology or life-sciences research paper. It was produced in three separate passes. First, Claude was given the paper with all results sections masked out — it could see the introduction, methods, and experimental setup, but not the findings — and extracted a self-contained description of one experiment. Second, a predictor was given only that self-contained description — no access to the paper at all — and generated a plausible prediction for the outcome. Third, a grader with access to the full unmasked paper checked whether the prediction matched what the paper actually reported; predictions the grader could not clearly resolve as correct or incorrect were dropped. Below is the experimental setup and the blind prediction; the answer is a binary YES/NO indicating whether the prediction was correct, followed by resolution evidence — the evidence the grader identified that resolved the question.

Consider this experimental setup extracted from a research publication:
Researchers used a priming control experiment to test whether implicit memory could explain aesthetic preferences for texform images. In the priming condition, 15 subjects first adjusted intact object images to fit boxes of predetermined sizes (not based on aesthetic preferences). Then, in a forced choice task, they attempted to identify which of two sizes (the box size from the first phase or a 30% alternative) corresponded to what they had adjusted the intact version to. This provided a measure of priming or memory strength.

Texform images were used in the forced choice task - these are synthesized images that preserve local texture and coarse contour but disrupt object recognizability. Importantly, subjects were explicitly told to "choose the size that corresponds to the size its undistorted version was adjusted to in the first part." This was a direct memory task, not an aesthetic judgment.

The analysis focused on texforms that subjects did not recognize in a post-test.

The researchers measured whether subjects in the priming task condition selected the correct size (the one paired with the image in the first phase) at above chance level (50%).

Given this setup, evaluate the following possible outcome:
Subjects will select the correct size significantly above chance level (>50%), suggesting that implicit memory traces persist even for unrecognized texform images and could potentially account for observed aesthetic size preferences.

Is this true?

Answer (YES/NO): YES